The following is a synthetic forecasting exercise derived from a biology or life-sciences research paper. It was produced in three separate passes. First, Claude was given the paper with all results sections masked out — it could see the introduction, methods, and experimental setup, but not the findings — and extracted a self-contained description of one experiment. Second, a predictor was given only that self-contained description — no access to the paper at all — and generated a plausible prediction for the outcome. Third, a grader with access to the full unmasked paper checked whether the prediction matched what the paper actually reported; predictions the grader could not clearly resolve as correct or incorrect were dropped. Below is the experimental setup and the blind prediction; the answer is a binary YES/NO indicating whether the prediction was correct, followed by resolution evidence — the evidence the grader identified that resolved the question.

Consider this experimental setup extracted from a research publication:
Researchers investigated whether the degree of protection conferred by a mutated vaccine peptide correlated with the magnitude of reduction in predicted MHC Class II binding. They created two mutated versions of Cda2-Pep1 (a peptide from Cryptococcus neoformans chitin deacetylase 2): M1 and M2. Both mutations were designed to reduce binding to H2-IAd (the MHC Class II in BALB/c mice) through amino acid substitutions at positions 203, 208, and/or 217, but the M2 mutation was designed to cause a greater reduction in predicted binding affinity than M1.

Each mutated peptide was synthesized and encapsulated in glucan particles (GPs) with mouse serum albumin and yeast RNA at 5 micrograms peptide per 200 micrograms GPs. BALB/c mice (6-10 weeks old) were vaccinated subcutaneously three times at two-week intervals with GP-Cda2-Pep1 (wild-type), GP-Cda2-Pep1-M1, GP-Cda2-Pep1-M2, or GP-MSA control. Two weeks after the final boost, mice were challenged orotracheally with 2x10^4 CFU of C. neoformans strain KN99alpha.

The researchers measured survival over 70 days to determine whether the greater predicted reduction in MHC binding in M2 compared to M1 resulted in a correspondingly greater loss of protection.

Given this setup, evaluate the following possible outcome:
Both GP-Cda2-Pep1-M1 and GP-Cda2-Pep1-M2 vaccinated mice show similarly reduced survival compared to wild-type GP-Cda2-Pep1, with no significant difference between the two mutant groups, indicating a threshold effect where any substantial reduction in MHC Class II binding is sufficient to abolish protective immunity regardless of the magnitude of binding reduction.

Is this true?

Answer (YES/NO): NO